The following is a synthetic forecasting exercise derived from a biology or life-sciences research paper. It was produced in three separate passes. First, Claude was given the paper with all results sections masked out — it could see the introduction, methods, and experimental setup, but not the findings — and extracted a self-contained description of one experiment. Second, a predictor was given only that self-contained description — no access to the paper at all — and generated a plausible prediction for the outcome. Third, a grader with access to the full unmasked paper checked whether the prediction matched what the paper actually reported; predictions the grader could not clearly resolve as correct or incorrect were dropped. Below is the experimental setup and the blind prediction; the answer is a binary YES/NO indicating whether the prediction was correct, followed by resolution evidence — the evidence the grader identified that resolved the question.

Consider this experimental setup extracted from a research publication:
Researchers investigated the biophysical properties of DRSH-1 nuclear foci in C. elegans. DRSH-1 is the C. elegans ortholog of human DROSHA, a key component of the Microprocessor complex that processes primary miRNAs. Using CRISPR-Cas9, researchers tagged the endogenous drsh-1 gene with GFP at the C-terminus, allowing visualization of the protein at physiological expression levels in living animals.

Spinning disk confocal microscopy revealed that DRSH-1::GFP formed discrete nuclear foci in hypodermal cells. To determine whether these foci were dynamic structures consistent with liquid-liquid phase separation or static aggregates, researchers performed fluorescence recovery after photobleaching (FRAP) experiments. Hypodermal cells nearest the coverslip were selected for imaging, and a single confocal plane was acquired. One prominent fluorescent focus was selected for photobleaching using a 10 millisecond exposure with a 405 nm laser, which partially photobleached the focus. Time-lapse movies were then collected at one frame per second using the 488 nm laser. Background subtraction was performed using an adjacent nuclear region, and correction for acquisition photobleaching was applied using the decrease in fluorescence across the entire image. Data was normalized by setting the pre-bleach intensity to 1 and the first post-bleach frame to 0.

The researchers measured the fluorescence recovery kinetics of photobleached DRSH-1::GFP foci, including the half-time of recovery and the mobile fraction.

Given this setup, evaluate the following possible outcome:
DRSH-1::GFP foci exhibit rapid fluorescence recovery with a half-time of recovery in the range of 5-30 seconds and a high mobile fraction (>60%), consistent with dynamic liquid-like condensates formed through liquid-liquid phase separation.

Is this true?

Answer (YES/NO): NO